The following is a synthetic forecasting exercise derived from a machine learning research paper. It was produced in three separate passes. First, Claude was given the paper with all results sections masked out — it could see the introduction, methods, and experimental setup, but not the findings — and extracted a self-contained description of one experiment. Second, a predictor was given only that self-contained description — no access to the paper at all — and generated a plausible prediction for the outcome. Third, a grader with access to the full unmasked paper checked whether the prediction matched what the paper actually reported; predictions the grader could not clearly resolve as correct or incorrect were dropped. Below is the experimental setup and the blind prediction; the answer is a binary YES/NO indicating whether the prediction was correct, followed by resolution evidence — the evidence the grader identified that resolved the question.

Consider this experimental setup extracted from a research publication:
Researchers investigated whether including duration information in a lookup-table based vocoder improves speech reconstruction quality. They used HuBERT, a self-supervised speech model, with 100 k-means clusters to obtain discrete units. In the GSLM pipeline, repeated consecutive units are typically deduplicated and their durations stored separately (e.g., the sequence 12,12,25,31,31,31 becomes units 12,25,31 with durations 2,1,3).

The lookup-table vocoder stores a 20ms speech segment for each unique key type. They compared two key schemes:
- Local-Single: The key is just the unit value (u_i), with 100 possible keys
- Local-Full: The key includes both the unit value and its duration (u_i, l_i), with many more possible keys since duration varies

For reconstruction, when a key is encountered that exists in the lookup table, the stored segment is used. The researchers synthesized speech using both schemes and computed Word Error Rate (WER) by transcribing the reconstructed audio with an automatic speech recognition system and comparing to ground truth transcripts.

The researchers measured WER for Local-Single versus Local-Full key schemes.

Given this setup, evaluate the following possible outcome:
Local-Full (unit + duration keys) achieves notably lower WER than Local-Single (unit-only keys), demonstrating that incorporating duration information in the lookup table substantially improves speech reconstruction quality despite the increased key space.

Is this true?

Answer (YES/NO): NO